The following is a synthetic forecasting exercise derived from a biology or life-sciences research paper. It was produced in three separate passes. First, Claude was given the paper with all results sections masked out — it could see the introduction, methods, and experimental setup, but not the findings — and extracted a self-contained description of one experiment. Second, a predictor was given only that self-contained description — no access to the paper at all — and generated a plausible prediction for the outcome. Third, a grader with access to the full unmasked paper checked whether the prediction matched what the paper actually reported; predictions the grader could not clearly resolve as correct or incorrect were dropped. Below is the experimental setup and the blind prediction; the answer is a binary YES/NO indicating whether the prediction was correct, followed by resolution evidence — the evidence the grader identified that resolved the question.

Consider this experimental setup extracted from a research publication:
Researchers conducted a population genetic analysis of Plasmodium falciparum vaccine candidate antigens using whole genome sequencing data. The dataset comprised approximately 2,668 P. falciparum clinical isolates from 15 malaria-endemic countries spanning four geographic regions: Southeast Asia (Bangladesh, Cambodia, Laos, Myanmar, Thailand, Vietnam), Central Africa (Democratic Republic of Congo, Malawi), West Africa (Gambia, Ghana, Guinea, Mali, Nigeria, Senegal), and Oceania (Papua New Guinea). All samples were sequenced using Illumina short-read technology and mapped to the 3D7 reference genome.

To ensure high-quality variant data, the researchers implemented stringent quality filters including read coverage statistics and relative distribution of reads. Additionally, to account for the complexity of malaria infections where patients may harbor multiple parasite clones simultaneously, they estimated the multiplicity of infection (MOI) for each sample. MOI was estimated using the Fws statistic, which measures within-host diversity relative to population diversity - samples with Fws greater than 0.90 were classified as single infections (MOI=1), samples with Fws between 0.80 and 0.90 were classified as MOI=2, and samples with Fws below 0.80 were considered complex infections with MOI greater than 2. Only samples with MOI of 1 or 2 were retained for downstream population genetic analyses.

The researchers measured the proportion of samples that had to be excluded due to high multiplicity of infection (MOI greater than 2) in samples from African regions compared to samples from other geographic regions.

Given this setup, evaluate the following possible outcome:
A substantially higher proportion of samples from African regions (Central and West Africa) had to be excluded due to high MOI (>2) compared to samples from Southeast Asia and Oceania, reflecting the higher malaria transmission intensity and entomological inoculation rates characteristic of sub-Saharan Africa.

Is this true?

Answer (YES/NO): YES